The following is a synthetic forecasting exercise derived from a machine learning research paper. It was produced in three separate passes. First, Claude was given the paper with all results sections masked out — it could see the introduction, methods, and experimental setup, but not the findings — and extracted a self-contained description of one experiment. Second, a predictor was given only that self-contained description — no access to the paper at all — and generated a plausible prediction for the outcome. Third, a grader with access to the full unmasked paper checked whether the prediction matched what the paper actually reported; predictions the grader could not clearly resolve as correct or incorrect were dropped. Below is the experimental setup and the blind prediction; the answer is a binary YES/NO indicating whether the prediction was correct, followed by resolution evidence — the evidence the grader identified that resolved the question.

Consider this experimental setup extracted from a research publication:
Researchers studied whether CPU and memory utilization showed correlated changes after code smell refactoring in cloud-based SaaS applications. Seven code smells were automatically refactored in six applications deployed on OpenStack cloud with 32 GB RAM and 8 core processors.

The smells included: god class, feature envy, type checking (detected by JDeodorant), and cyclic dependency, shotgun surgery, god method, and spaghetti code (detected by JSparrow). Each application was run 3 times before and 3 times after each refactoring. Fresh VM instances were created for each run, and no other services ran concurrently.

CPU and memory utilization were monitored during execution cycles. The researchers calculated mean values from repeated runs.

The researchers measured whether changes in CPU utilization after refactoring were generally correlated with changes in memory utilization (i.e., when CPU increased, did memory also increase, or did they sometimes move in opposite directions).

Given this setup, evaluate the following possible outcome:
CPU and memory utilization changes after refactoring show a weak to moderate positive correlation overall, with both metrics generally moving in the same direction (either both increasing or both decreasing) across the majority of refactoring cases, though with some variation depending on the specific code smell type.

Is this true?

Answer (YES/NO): NO